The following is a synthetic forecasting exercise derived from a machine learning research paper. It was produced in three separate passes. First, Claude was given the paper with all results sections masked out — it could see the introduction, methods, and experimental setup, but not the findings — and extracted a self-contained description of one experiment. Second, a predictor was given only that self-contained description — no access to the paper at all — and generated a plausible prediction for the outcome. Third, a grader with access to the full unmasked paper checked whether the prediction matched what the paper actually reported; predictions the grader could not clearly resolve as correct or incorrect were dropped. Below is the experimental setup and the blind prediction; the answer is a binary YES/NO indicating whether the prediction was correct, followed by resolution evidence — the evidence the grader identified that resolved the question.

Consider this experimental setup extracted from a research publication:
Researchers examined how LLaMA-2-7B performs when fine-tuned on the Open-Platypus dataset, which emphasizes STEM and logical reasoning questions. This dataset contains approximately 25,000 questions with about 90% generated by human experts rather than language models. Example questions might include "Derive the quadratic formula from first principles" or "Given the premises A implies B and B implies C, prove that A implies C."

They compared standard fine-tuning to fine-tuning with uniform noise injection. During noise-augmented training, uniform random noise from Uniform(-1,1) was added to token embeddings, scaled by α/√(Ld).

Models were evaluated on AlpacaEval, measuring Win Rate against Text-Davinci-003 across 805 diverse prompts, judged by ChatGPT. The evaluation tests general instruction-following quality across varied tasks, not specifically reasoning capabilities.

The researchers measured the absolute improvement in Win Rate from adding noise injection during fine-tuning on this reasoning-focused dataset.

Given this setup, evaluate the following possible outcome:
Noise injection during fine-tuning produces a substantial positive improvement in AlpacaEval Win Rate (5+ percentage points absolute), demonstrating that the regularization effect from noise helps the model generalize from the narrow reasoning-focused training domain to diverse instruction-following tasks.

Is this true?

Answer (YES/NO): NO